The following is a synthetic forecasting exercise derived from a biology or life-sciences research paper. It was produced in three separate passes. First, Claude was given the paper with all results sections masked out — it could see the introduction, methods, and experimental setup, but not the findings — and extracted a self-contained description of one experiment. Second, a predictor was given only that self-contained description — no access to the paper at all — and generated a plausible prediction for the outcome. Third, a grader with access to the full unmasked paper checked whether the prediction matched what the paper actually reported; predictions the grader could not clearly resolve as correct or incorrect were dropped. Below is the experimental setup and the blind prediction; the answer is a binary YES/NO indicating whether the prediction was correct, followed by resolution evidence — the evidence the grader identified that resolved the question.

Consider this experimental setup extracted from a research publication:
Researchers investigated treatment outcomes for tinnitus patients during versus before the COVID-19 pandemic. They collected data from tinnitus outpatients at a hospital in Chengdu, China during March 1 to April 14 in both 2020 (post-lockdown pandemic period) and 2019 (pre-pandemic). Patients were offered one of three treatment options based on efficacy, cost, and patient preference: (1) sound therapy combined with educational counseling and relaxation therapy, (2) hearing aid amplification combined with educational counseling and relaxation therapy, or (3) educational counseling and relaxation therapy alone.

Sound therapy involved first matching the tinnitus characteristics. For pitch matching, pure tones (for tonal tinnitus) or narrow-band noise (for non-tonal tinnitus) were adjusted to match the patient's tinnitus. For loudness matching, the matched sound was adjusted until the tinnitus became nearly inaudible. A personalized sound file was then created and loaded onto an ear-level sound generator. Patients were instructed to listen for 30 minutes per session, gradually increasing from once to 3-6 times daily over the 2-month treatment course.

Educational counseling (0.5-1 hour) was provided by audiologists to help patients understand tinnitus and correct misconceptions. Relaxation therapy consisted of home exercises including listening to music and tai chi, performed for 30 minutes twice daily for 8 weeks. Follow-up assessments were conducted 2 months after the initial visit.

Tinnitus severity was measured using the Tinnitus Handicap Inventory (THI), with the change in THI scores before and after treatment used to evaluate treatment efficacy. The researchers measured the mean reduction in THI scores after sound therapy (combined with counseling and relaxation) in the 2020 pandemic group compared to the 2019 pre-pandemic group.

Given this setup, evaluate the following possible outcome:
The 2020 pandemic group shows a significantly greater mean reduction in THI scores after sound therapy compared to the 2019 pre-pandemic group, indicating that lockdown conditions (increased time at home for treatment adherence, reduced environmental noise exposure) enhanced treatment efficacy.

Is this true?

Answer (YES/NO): NO